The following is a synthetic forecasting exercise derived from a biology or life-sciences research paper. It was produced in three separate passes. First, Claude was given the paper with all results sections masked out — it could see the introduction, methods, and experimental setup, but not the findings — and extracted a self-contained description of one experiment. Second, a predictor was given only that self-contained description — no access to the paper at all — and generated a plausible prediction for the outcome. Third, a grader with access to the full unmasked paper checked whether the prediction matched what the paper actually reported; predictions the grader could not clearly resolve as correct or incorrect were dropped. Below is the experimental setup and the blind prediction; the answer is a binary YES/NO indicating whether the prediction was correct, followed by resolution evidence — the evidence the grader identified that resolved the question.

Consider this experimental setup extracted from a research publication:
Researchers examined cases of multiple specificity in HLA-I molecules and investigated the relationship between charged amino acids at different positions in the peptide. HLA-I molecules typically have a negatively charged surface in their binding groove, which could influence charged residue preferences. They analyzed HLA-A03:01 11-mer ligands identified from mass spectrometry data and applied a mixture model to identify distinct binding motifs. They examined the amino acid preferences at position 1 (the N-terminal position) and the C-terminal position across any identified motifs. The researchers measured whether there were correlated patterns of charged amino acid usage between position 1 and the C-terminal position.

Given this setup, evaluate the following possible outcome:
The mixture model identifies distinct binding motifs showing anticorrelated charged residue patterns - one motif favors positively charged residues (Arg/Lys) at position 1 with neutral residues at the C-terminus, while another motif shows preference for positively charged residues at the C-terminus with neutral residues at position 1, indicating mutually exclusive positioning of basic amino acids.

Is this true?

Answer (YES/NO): NO